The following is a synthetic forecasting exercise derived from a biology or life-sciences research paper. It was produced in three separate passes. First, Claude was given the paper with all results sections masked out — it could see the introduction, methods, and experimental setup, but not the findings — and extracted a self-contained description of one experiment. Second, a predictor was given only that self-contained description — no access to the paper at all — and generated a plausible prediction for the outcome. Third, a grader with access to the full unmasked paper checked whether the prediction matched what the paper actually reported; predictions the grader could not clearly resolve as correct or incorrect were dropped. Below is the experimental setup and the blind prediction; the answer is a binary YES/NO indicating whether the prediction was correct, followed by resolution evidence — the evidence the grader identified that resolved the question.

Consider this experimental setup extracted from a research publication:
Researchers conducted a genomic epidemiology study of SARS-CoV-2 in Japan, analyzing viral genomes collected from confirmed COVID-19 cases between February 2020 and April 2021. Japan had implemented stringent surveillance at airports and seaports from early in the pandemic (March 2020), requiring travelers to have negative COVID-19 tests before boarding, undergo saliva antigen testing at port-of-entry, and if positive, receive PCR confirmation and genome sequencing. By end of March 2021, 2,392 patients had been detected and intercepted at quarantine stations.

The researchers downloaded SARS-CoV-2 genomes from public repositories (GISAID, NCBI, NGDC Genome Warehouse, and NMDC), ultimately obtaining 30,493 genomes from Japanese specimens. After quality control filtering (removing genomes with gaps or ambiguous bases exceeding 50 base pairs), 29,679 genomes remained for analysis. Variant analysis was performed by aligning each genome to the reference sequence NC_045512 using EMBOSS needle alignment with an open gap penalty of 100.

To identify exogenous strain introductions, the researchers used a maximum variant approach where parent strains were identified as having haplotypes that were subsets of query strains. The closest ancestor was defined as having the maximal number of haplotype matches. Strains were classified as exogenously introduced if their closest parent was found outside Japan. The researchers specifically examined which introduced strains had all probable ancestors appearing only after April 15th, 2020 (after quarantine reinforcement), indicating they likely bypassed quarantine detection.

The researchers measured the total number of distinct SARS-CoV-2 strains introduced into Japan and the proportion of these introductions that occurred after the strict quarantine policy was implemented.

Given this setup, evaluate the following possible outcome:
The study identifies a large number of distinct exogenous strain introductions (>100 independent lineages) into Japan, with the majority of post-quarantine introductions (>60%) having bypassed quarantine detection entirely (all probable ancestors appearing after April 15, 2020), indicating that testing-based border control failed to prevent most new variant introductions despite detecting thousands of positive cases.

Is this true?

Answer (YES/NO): NO